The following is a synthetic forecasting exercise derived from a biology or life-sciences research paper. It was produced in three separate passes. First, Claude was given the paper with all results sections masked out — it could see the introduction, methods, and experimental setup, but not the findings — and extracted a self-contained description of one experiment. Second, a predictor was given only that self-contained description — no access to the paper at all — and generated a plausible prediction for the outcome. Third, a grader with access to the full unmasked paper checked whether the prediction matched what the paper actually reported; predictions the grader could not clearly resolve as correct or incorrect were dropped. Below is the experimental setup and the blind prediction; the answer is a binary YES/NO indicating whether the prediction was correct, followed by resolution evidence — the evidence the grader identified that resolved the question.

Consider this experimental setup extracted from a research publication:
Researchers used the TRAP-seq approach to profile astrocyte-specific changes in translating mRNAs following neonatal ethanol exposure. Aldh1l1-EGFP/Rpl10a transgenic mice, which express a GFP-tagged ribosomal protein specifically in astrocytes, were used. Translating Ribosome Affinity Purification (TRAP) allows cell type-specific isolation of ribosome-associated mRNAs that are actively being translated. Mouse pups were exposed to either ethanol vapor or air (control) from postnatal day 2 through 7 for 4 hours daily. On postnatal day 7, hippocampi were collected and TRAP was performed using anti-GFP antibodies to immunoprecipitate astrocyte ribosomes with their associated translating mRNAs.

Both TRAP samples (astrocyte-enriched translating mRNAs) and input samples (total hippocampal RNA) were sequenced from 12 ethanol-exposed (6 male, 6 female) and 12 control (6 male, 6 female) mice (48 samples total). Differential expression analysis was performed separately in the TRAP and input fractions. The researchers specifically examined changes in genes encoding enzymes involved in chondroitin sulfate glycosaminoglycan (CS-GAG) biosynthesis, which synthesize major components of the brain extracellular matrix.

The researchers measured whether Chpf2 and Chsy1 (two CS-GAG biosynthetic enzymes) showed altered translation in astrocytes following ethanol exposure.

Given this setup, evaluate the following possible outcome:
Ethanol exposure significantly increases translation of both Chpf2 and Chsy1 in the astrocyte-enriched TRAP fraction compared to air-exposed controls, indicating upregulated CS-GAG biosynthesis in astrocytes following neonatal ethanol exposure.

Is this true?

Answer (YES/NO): NO